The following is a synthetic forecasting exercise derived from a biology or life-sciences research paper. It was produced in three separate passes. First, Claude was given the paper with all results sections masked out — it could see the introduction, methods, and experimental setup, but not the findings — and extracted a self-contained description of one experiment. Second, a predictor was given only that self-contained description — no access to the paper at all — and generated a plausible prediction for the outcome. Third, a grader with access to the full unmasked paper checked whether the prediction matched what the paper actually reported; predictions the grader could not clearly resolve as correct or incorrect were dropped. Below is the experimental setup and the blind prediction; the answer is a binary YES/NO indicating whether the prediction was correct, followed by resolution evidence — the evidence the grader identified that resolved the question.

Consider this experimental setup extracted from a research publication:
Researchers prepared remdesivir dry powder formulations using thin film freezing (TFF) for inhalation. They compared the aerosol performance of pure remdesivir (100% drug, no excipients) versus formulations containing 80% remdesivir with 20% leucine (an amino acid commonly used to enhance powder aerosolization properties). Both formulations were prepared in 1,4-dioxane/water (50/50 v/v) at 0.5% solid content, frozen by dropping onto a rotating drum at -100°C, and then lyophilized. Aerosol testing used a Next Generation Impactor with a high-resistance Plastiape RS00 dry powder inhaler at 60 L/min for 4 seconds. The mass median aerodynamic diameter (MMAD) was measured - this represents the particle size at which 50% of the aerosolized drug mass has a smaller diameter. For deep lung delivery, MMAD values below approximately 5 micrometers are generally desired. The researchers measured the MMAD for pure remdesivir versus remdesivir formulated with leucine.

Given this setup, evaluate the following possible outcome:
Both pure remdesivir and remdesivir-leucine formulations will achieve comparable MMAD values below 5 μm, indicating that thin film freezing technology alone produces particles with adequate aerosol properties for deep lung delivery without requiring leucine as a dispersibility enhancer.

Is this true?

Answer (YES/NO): NO